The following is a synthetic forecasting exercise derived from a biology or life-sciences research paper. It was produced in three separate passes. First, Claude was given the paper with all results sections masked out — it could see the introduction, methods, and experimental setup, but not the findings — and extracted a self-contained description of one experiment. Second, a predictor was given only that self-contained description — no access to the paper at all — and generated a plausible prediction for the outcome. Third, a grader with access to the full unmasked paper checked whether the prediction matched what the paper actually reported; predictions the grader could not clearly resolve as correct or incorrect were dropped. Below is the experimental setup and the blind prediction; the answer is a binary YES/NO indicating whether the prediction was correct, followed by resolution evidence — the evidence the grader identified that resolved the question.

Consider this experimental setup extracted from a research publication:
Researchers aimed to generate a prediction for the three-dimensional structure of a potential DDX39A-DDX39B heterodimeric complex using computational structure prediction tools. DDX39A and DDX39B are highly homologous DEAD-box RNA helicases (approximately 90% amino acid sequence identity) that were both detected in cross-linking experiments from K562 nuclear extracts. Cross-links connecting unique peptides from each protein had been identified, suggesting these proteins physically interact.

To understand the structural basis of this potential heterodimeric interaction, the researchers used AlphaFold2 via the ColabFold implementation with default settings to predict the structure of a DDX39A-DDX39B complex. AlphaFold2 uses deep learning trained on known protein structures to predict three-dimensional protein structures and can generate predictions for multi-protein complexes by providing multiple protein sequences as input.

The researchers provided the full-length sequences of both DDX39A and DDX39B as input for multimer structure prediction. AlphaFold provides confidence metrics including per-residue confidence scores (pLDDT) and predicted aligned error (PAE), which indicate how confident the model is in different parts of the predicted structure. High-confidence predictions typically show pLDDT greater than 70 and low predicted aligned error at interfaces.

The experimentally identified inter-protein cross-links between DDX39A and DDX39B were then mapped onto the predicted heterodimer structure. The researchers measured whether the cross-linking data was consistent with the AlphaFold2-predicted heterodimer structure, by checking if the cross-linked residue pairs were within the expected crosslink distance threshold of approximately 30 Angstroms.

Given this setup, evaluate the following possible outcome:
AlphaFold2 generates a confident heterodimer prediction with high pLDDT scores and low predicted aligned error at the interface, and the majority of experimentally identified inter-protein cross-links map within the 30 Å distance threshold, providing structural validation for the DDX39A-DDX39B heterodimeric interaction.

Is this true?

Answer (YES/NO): NO